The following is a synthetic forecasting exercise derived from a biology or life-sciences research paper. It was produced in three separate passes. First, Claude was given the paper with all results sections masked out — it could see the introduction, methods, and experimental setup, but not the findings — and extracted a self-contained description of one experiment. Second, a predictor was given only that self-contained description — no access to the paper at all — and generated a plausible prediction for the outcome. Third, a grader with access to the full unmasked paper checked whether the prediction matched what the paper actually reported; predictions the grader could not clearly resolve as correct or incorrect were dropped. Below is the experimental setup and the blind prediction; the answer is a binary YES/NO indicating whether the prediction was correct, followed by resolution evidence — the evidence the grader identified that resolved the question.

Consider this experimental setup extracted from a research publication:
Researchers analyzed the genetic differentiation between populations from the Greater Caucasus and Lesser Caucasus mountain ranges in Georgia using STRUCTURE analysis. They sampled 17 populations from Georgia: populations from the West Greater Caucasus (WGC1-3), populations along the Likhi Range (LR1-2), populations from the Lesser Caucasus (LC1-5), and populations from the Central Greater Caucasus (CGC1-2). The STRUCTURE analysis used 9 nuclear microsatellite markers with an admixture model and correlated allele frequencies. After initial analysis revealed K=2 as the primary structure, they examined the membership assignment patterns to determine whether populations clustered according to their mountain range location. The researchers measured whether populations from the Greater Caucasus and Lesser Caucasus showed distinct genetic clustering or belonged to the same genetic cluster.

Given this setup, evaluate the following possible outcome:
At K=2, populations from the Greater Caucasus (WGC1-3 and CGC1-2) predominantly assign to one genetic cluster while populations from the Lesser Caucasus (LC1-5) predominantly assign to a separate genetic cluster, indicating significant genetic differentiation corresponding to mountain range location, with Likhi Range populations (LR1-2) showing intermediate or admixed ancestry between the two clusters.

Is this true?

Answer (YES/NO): NO